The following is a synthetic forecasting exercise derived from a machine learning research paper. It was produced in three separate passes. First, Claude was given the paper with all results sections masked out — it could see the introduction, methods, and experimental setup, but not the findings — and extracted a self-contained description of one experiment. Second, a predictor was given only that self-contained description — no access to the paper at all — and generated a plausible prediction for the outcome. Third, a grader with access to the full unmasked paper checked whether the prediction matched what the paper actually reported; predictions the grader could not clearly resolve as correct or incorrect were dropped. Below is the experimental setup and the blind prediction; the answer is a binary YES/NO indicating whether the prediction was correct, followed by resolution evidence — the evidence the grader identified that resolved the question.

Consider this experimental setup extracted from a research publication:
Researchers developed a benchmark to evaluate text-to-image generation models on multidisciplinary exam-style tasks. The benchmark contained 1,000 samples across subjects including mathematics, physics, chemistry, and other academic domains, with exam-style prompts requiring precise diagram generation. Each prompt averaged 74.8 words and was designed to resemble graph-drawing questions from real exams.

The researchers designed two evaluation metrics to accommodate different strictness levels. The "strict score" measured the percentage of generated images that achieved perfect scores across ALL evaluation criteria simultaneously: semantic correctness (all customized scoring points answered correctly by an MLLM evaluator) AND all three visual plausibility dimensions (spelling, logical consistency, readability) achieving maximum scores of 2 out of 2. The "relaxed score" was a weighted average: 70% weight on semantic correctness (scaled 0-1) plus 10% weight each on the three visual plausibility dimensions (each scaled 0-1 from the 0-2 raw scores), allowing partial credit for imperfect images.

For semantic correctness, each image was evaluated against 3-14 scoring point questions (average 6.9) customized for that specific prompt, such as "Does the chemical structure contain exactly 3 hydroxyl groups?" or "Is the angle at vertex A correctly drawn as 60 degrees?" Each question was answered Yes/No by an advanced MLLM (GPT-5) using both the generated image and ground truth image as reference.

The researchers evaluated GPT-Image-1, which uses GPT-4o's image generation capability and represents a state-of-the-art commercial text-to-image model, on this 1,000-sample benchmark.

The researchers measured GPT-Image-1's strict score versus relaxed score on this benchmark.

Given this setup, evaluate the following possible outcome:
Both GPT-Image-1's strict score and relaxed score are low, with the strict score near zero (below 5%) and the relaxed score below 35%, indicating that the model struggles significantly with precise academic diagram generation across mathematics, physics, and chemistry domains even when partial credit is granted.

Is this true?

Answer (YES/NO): NO